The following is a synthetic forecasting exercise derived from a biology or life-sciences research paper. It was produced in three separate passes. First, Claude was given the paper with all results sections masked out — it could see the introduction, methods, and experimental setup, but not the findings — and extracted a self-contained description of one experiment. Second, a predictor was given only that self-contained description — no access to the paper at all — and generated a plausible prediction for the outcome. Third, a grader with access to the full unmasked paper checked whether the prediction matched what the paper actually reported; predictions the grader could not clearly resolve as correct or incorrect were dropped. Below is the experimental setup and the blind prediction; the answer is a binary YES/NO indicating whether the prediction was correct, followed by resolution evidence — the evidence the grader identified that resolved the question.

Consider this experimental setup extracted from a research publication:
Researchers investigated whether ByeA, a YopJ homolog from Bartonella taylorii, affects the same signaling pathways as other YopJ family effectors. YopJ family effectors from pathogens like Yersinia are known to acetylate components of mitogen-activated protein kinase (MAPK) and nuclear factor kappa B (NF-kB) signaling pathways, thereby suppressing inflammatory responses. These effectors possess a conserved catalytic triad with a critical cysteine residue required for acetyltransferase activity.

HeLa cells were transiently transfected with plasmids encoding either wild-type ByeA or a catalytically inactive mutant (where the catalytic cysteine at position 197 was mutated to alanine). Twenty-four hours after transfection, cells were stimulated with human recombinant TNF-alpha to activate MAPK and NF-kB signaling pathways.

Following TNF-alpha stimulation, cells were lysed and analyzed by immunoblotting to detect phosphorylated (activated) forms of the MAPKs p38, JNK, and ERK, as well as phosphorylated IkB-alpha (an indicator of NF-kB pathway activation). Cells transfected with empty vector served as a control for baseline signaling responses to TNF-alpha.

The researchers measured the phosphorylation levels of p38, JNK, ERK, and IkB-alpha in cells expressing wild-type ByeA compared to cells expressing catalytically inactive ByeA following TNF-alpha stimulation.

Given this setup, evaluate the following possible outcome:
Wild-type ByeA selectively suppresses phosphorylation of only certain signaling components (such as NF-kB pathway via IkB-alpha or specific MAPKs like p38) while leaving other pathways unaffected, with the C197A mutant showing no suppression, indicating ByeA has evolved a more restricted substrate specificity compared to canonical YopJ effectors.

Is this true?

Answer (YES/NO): YES